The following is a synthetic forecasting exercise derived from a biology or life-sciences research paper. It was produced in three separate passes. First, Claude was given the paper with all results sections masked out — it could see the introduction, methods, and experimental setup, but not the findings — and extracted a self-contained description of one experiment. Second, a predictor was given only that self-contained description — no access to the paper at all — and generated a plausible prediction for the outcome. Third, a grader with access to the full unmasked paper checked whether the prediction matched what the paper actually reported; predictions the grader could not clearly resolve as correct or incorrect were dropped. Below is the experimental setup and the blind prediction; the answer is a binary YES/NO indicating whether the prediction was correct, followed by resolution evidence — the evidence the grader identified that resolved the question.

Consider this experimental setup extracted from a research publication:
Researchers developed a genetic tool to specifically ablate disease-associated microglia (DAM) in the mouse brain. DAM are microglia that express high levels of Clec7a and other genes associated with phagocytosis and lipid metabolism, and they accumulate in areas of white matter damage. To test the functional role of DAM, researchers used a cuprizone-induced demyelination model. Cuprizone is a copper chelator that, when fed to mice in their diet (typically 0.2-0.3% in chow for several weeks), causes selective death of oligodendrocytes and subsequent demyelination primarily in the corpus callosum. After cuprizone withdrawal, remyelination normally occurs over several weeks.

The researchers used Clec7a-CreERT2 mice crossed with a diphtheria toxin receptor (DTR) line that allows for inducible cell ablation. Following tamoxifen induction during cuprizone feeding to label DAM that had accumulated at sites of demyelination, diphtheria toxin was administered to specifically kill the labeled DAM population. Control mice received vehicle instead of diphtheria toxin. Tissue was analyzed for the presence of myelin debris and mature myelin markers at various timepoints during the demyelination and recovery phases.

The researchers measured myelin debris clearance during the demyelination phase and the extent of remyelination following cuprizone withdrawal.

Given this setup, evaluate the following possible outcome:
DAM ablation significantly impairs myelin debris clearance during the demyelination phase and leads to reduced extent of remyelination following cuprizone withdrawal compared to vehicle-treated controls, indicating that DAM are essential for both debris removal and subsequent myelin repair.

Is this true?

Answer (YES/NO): YES